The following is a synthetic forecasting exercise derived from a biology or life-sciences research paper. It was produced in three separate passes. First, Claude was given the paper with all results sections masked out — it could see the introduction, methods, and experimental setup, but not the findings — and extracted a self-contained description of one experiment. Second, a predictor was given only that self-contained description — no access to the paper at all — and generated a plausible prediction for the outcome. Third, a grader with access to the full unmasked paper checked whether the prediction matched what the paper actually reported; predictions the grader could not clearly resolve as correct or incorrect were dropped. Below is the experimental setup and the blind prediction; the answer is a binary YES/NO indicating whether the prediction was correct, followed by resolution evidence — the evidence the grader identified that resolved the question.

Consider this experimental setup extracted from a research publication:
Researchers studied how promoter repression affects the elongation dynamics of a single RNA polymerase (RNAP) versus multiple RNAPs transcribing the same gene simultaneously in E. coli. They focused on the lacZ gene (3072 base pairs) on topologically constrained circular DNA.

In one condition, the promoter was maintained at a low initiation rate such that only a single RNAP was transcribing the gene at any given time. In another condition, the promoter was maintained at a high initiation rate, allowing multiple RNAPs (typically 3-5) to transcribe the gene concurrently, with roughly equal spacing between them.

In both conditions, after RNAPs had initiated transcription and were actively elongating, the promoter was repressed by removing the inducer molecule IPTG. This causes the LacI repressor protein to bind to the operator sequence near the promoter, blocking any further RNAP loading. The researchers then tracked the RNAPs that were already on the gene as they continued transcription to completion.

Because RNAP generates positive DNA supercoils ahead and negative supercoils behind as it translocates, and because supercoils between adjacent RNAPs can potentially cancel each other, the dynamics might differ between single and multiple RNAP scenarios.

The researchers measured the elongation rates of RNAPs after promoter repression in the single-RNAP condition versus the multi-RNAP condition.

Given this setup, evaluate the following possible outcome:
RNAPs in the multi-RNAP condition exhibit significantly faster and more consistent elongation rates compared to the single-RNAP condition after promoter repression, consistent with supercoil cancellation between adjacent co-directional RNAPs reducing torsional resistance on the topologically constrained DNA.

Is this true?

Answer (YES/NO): NO